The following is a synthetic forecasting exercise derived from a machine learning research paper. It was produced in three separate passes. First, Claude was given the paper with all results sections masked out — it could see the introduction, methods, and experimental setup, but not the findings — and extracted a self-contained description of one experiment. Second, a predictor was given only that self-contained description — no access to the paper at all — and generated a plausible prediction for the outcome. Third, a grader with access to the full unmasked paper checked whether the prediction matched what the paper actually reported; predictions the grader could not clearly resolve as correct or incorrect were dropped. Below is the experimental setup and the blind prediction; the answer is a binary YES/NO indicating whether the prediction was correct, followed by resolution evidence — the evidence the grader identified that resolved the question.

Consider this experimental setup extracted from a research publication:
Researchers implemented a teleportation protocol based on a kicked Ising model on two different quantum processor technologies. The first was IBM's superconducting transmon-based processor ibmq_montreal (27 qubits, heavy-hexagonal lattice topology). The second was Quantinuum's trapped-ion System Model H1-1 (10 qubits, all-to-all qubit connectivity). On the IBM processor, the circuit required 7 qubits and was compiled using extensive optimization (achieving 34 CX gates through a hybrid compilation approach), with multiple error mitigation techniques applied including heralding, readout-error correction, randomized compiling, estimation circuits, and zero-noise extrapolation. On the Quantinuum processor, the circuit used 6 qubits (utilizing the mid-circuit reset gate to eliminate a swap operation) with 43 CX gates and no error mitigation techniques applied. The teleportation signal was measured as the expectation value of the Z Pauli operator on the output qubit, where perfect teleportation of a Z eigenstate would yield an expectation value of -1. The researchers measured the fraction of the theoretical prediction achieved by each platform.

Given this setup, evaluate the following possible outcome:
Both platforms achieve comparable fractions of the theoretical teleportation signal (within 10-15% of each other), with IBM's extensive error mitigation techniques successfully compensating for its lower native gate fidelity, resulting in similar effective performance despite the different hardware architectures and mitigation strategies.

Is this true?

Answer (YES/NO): NO